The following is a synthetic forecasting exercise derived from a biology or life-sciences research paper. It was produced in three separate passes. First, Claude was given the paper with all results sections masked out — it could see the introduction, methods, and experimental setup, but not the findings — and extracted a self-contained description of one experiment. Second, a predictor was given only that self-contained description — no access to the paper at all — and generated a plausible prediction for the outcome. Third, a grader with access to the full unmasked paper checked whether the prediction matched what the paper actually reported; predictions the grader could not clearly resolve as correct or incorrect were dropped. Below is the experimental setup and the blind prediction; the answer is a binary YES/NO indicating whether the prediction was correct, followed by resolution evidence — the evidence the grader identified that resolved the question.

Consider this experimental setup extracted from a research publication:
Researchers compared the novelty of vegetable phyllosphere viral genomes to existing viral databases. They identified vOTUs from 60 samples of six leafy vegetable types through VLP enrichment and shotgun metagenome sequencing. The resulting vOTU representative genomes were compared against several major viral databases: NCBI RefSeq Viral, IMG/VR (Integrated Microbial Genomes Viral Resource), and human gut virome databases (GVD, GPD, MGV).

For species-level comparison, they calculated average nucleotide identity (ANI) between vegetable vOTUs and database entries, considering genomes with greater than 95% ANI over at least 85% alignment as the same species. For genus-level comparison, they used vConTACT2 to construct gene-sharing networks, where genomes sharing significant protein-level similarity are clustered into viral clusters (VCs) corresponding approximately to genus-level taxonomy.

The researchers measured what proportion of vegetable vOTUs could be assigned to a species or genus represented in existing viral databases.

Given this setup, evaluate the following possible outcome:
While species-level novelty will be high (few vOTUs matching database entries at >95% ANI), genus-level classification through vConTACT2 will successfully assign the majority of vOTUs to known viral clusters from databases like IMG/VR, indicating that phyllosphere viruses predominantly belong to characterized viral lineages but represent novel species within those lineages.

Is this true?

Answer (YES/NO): NO